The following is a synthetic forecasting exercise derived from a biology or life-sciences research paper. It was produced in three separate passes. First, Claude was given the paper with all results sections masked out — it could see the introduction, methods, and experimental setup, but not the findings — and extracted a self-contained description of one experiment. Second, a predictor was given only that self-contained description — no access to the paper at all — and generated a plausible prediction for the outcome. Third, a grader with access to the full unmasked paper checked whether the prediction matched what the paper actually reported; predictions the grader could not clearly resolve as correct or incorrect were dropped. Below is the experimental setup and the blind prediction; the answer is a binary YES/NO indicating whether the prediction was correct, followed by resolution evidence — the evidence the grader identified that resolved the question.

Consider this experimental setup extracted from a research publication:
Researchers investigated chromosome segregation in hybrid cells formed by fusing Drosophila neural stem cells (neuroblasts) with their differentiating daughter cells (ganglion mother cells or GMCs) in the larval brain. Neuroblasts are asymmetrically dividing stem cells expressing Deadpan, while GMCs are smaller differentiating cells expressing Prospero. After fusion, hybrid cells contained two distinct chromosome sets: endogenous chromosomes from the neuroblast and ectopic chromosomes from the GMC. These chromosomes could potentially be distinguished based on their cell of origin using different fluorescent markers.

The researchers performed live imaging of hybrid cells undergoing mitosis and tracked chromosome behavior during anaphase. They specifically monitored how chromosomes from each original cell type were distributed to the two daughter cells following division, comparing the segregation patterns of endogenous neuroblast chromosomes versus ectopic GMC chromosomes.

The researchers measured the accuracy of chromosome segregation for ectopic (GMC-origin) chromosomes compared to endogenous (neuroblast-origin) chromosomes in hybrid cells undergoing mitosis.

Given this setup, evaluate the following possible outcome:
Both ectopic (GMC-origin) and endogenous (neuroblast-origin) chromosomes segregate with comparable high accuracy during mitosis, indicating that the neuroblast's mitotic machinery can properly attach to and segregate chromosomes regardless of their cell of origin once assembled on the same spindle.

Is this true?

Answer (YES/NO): NO